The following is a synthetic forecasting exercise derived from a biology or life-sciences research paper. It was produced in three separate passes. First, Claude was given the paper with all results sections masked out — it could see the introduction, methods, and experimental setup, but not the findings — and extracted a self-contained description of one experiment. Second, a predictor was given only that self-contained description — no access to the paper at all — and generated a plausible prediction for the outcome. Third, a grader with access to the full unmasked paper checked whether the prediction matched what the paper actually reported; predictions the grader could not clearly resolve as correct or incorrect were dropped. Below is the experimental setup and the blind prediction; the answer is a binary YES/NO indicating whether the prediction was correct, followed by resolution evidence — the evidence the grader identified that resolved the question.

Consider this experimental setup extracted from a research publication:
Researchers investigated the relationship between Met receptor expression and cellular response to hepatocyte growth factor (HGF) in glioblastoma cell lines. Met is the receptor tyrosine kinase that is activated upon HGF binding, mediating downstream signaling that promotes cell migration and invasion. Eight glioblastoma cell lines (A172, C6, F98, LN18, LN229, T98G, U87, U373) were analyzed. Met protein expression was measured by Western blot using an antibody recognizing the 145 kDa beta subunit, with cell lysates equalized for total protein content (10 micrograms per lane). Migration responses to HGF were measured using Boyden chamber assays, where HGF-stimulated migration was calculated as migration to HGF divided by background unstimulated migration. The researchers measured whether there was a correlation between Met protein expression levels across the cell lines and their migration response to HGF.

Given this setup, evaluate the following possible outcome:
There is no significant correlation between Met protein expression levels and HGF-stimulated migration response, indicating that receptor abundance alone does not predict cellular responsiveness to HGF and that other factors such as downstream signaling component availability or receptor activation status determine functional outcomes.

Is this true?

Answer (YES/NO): YES